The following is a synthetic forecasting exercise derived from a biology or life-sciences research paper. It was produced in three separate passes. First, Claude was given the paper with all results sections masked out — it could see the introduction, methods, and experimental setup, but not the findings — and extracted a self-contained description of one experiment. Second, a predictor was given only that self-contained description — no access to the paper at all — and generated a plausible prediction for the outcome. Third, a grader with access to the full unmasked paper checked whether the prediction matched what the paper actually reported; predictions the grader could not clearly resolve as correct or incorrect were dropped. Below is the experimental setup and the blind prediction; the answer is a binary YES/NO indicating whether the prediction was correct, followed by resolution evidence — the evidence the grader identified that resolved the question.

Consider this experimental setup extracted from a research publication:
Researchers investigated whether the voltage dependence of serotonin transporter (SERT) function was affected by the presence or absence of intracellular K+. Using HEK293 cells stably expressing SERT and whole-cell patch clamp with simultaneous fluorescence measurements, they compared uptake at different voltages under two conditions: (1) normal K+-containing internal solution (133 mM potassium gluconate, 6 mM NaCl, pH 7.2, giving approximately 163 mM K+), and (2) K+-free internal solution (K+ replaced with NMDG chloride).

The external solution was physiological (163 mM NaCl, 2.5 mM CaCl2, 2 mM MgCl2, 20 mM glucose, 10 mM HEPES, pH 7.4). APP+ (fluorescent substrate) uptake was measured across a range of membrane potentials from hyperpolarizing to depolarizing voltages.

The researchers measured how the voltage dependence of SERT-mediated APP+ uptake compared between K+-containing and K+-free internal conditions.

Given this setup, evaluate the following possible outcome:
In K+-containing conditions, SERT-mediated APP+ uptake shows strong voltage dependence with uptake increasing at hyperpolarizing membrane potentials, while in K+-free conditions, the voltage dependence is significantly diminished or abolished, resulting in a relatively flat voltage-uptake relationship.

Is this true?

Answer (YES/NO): NO